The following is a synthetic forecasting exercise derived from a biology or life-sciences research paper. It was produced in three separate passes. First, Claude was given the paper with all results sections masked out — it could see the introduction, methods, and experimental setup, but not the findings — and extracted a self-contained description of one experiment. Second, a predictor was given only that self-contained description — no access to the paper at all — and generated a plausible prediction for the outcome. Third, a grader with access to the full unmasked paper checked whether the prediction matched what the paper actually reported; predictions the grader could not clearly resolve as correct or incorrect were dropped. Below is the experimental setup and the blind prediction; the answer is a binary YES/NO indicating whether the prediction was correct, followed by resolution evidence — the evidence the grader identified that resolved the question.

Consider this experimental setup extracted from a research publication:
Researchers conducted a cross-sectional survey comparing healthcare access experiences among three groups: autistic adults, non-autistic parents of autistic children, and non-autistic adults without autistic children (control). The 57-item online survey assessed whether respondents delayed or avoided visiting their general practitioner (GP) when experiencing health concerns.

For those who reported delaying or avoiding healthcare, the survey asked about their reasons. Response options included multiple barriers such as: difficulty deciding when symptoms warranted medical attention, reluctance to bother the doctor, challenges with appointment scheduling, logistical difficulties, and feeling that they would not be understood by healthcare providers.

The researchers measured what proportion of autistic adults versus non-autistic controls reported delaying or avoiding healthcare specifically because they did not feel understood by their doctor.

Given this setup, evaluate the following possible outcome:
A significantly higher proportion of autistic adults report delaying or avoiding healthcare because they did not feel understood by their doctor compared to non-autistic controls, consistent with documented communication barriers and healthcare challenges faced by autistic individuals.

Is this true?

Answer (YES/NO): YES